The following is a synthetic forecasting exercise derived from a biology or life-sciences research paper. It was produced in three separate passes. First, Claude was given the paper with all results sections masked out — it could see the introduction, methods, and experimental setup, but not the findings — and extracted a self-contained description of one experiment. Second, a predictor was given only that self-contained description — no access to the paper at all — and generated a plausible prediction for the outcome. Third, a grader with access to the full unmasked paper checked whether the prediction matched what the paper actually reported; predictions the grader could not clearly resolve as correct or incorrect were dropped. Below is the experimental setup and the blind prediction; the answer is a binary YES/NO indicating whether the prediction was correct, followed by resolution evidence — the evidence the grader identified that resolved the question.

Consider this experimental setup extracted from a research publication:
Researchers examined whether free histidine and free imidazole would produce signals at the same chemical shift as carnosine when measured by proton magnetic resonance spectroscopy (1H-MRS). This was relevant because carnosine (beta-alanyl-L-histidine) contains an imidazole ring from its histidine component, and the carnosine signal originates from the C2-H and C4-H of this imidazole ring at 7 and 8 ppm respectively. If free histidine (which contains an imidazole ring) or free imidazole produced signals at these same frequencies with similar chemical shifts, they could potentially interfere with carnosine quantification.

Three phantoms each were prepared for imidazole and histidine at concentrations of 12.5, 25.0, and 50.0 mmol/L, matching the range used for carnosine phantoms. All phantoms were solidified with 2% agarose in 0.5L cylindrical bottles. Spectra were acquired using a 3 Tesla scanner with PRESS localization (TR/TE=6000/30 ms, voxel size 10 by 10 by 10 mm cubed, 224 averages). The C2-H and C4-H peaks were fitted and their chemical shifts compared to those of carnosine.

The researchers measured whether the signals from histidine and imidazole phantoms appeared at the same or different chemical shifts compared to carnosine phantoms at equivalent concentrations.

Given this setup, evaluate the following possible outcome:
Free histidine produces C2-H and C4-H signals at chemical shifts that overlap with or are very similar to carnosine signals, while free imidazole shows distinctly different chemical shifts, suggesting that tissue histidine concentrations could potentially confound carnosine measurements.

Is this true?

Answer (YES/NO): NO